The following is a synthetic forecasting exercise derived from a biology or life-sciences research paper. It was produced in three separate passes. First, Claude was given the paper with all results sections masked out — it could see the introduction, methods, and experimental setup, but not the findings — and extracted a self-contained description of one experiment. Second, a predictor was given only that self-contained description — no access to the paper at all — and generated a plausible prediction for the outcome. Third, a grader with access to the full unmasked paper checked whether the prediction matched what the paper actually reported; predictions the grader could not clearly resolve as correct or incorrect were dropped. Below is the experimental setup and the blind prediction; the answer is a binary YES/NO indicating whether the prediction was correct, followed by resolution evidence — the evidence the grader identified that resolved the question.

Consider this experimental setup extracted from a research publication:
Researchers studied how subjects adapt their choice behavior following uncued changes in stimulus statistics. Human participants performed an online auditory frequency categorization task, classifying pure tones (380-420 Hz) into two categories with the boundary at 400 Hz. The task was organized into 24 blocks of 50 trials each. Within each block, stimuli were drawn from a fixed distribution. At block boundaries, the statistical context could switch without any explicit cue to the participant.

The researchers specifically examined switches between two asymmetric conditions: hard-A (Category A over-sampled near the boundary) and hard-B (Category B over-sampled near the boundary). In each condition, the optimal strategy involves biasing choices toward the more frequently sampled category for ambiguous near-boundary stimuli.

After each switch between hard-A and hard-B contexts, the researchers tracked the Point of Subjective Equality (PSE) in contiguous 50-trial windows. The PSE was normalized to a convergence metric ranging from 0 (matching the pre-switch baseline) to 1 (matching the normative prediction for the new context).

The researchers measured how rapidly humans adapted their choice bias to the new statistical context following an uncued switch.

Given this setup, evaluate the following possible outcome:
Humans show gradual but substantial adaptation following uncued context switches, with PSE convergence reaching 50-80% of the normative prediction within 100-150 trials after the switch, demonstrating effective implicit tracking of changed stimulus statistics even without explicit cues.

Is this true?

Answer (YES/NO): NO